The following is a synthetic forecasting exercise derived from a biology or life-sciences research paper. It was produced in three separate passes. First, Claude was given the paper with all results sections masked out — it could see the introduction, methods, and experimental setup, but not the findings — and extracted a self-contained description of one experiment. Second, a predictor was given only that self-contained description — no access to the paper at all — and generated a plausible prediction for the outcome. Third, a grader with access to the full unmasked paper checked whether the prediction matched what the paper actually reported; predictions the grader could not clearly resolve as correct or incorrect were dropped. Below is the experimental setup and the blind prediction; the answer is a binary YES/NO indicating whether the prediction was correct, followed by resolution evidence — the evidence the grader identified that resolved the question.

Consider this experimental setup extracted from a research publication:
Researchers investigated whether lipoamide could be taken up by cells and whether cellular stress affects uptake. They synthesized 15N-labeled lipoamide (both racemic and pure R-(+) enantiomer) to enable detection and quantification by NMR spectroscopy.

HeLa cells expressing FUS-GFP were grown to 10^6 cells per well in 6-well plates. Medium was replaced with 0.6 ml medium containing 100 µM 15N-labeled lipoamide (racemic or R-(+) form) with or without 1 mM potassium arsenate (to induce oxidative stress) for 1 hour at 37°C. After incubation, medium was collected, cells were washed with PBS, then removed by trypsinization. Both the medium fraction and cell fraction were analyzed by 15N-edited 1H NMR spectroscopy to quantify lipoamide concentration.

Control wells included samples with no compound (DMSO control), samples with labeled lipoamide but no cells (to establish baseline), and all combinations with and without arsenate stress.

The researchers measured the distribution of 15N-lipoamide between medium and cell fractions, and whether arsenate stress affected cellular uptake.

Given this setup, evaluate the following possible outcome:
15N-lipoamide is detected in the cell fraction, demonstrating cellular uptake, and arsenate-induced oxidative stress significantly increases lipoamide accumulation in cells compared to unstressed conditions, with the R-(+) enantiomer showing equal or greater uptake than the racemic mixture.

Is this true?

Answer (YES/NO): NO